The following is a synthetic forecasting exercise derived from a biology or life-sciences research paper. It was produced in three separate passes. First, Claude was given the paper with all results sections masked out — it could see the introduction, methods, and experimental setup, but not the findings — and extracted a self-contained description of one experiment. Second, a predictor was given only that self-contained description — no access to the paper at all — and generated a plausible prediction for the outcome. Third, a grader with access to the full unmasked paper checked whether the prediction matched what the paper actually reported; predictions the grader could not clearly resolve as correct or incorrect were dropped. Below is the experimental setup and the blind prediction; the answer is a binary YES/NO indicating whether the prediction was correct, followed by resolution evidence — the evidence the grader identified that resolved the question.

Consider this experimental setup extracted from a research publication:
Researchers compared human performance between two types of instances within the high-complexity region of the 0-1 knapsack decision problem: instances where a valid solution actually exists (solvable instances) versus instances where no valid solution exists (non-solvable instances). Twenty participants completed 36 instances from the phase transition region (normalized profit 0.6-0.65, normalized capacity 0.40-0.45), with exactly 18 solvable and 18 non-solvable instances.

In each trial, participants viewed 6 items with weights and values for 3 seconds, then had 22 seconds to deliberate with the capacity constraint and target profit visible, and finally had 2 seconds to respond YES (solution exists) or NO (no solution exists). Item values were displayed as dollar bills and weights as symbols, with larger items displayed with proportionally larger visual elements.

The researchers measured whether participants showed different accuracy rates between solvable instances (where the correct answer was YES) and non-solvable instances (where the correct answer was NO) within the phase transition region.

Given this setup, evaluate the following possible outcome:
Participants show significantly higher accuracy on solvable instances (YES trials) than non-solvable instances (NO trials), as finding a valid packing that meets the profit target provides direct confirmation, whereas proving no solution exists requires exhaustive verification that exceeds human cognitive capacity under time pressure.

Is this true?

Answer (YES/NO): NO